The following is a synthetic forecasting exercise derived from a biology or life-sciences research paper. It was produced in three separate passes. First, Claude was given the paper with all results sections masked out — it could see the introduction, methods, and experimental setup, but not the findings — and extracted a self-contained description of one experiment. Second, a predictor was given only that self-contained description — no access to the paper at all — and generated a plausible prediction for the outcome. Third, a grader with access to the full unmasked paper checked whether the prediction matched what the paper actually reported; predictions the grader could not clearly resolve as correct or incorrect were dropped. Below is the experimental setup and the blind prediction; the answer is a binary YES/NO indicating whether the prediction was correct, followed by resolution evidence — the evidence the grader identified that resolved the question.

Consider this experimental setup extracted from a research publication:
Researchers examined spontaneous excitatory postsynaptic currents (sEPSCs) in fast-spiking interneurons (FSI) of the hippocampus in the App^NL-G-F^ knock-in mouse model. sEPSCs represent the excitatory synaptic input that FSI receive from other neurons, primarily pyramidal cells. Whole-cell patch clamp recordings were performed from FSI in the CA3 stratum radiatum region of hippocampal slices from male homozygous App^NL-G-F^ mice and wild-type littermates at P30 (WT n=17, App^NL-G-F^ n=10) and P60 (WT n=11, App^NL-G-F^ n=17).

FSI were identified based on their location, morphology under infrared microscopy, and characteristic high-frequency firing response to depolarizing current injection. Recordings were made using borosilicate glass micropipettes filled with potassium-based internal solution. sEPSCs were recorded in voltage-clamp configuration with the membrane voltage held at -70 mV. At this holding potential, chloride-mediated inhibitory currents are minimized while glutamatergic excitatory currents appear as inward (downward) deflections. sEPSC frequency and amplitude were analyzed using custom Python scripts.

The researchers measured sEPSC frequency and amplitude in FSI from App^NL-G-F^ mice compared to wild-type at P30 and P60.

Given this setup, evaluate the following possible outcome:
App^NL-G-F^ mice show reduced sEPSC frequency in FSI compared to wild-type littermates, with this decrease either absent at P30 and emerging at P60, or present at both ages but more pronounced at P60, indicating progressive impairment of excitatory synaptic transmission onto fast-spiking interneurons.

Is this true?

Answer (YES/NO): YES